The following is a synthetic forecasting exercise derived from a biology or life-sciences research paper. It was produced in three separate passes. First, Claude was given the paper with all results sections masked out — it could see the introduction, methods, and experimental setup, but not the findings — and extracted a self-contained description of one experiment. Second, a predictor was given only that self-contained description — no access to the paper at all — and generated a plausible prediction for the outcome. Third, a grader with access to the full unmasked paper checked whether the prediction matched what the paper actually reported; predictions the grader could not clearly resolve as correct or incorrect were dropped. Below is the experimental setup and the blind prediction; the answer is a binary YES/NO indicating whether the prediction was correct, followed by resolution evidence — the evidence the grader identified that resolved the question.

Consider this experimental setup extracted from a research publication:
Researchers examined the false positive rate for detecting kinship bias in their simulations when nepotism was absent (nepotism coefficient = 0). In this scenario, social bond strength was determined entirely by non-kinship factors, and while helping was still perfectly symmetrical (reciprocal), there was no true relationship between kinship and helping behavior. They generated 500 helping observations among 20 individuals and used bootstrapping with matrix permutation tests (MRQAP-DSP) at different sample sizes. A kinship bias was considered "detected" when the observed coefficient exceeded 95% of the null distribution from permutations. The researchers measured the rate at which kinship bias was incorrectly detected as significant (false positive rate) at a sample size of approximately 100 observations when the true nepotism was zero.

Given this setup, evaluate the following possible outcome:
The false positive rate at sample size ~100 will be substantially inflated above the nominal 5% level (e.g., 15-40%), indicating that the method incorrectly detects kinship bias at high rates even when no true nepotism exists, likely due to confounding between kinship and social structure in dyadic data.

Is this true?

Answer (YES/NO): NO